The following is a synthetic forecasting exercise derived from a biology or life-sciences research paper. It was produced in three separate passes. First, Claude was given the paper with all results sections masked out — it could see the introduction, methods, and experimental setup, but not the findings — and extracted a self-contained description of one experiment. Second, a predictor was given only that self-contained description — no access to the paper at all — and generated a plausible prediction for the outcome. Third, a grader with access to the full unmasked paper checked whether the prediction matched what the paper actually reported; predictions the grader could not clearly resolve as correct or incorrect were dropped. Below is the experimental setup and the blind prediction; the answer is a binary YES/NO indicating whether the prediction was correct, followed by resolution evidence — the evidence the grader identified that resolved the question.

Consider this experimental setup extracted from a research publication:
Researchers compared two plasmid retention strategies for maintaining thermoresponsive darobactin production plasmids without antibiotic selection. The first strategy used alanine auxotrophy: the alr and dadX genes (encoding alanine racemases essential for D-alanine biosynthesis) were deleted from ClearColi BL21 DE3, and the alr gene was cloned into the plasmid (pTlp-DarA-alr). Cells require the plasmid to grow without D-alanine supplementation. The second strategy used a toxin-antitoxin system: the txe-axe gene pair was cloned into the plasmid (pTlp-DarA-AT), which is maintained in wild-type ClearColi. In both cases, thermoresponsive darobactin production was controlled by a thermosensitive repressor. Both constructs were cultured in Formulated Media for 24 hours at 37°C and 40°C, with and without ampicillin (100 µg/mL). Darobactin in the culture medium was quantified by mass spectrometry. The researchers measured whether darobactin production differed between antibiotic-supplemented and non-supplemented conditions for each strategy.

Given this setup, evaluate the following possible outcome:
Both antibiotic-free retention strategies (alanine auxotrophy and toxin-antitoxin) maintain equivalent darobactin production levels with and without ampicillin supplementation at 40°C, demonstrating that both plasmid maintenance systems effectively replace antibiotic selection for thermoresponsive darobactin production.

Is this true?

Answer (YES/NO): YES